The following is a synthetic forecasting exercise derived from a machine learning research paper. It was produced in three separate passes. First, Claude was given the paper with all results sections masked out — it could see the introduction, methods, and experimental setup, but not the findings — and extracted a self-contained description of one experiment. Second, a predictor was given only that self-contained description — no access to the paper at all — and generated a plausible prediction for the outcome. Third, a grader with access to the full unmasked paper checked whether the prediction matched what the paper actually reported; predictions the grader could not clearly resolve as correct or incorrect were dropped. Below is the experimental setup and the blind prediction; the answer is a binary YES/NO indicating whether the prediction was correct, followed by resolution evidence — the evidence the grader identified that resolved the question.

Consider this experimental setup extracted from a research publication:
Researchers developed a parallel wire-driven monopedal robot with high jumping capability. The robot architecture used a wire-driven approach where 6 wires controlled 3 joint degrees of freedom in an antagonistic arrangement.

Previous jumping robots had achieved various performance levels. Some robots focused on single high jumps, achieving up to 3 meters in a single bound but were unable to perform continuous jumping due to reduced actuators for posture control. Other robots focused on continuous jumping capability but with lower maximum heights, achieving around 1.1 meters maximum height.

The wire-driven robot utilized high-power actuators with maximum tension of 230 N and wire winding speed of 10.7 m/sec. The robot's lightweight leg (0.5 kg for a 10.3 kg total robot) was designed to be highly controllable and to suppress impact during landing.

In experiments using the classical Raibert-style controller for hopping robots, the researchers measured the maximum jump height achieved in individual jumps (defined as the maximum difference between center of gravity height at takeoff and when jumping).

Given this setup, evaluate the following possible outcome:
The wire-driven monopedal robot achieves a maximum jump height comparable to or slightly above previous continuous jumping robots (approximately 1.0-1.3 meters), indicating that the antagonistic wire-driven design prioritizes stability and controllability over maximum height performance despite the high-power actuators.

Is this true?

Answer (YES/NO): NO